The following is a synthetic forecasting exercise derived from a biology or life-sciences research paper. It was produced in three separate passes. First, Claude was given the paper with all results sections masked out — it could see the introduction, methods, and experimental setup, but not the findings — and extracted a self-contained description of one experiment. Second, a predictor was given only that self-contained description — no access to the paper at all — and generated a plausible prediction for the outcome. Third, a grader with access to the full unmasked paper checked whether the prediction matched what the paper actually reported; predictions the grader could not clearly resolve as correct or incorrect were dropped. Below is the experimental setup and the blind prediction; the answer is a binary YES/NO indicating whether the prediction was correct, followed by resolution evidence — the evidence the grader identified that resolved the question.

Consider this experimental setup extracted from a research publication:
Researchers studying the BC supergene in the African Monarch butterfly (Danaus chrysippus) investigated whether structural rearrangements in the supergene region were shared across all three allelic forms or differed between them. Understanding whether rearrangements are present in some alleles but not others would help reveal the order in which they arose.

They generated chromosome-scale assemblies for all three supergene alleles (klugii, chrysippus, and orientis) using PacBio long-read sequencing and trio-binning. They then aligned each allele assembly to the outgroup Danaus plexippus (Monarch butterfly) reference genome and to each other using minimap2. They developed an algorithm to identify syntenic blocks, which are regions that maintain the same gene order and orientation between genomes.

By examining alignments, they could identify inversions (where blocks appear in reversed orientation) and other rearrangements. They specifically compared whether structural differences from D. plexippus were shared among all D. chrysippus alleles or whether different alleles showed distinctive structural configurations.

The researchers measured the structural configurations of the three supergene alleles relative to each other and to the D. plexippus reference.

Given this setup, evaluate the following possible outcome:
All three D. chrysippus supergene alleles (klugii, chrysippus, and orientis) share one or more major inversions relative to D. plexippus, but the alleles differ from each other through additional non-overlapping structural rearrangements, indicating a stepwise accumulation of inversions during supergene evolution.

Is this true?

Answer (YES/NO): NO